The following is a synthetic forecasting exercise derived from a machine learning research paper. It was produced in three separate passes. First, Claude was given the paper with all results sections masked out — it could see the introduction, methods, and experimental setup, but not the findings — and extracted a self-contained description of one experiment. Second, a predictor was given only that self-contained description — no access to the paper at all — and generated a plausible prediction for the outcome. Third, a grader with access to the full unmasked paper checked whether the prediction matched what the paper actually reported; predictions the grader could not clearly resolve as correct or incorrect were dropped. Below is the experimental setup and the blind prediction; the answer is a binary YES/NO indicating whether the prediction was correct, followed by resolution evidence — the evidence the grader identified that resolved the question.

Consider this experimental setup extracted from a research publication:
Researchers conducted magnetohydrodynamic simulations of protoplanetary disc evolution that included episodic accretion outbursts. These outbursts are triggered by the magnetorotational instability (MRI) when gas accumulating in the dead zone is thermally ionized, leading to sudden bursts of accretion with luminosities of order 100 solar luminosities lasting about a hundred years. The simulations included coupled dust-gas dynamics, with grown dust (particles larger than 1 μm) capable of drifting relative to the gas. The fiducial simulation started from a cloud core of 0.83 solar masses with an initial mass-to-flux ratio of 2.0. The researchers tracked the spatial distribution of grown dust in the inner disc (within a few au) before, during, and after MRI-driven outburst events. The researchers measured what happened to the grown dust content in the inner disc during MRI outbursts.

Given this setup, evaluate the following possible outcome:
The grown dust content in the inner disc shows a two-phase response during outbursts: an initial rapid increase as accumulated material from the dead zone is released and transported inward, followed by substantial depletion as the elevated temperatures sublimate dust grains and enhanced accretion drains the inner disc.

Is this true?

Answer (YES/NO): NO